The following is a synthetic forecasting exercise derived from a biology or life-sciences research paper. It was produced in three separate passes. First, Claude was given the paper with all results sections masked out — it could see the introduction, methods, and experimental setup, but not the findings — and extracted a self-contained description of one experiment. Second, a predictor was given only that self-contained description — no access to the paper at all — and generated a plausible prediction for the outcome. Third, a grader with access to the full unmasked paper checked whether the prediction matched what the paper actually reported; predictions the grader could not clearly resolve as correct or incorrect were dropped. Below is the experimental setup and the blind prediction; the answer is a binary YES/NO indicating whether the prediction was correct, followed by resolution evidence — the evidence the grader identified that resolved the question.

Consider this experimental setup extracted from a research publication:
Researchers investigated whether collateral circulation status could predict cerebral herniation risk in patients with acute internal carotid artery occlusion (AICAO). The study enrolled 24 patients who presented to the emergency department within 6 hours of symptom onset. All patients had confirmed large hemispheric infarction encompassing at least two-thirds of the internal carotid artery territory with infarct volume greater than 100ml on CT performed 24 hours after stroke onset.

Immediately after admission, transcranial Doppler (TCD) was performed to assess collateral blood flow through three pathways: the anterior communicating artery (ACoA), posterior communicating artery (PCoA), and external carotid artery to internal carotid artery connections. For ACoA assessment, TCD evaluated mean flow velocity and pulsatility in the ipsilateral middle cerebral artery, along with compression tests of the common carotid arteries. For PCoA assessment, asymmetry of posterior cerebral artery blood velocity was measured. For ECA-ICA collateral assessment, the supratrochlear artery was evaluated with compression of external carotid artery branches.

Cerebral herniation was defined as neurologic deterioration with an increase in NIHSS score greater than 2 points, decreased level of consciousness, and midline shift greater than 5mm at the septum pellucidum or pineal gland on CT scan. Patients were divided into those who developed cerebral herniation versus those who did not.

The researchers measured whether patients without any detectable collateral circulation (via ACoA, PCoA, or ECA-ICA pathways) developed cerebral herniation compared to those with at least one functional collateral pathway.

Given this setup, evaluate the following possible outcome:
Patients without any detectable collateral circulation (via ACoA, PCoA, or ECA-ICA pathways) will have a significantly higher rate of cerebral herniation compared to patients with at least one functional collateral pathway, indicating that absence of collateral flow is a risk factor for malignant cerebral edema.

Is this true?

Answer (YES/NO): YES